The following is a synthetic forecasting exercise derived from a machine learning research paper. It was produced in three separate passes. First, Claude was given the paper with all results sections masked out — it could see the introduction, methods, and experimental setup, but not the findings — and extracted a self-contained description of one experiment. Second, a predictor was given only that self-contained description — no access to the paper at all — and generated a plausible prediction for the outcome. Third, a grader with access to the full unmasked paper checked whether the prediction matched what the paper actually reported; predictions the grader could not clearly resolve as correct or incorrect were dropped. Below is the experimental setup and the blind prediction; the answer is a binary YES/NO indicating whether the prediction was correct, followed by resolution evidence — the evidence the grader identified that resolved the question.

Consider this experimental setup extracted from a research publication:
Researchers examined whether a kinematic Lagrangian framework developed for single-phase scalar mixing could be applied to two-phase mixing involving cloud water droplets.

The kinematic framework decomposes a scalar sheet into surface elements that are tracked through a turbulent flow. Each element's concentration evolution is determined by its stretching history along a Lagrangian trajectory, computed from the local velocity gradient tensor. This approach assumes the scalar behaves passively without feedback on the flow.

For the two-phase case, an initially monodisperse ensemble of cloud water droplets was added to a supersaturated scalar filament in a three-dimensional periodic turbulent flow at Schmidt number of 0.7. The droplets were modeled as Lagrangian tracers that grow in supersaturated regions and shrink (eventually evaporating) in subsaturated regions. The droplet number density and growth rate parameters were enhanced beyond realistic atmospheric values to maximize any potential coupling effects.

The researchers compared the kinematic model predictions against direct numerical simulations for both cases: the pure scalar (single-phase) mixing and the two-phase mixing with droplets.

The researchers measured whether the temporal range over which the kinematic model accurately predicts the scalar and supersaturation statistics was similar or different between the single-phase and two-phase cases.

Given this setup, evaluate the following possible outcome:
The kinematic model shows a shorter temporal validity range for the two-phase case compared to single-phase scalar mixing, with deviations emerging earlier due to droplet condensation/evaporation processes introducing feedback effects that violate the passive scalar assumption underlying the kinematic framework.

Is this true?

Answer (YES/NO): NO